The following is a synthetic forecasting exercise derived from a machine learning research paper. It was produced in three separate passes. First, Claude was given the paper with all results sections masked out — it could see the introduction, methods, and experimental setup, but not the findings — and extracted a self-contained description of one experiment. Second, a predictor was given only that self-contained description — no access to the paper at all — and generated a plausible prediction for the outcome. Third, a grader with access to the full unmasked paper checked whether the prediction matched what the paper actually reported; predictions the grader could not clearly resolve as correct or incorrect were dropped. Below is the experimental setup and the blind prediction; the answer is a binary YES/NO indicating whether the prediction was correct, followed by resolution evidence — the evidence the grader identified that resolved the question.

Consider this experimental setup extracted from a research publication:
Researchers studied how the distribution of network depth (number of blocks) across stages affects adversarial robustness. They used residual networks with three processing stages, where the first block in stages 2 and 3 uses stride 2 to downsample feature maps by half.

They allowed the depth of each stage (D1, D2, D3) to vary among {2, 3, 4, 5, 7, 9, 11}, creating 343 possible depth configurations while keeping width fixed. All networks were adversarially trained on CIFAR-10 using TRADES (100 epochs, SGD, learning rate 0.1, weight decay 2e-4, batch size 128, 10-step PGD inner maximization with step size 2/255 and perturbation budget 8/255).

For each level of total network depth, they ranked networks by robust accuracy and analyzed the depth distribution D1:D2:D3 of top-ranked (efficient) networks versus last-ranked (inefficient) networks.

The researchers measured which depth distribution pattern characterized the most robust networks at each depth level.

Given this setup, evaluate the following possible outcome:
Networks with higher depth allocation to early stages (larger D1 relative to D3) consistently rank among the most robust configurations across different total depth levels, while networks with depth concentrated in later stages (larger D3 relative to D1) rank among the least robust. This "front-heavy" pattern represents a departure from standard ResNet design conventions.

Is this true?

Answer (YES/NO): NO